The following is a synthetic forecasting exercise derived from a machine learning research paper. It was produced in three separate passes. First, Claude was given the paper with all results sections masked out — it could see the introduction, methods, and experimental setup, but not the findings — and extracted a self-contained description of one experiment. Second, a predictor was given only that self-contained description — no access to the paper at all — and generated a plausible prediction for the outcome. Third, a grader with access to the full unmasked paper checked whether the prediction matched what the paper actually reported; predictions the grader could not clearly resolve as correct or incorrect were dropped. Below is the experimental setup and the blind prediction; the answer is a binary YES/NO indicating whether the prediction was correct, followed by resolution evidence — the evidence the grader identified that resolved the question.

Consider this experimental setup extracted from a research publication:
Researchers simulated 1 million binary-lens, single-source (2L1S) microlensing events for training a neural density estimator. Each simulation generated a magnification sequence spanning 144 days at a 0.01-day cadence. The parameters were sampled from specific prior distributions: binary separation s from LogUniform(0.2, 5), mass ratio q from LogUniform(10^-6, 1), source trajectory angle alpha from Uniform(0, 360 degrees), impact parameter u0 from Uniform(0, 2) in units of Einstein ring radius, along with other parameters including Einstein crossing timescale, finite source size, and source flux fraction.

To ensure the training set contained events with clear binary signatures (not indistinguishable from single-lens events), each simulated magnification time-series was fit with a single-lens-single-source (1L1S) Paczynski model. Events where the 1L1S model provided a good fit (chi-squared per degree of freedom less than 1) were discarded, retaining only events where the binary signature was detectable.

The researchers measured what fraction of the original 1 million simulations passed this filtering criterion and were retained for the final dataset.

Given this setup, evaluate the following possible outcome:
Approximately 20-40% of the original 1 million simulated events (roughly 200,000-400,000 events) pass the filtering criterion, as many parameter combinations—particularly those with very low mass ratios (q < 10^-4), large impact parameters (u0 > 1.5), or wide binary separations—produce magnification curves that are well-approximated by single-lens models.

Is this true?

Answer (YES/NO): YES